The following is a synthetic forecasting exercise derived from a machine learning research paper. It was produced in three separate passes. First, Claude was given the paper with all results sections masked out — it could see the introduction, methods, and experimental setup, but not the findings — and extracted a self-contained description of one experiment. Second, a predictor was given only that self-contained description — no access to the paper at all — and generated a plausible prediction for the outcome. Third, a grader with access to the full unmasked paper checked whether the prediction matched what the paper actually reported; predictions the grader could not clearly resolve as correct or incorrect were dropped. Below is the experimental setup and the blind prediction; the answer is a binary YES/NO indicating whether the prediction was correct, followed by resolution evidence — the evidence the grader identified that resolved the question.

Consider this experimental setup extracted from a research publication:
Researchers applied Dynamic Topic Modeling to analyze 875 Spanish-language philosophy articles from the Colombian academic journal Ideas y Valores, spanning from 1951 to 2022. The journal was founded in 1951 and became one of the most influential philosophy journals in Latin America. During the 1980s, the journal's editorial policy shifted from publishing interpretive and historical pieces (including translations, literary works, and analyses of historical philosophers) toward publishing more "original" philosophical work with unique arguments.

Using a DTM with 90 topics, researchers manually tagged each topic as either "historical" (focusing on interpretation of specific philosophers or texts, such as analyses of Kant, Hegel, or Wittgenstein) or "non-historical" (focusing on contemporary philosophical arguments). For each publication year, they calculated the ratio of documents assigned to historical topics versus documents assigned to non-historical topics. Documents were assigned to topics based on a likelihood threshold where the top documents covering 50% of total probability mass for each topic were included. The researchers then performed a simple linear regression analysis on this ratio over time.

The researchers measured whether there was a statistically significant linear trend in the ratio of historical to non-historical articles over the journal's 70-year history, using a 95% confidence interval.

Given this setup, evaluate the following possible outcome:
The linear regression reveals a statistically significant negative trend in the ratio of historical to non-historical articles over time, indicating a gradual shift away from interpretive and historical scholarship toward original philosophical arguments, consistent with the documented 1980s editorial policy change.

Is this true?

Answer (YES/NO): NO